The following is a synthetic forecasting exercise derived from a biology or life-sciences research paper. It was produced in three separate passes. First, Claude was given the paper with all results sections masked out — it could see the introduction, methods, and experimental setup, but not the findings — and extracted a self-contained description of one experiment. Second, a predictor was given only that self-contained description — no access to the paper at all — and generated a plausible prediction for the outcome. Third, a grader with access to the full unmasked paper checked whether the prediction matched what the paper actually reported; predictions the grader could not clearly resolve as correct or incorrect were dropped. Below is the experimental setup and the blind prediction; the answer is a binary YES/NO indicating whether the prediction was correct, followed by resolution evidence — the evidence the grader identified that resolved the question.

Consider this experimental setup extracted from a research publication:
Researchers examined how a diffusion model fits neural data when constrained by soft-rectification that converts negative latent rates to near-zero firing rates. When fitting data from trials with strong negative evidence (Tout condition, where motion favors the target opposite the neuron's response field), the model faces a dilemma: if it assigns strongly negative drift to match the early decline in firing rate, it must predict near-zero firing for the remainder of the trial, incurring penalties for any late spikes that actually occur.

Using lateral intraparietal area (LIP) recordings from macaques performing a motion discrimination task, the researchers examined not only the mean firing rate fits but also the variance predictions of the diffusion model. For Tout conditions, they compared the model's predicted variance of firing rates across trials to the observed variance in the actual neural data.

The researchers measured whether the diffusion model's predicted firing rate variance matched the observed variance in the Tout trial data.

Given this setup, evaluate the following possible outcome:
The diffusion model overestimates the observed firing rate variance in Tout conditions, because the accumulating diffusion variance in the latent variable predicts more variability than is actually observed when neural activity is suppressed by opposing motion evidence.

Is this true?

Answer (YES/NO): YES